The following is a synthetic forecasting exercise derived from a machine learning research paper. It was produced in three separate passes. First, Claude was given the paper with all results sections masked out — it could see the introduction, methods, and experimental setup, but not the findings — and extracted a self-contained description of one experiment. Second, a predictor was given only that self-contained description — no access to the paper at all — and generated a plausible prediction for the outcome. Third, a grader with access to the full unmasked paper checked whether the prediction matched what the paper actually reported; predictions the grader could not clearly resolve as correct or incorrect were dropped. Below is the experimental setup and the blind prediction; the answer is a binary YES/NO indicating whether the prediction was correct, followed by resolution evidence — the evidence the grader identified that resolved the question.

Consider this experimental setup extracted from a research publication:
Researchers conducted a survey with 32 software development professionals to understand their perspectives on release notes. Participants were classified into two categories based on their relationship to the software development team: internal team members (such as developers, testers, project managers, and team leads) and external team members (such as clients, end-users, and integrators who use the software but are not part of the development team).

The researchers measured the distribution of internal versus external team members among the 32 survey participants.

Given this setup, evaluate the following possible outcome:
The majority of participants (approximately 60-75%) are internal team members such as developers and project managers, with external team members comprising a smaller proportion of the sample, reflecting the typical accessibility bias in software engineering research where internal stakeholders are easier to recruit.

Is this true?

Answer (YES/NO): NO